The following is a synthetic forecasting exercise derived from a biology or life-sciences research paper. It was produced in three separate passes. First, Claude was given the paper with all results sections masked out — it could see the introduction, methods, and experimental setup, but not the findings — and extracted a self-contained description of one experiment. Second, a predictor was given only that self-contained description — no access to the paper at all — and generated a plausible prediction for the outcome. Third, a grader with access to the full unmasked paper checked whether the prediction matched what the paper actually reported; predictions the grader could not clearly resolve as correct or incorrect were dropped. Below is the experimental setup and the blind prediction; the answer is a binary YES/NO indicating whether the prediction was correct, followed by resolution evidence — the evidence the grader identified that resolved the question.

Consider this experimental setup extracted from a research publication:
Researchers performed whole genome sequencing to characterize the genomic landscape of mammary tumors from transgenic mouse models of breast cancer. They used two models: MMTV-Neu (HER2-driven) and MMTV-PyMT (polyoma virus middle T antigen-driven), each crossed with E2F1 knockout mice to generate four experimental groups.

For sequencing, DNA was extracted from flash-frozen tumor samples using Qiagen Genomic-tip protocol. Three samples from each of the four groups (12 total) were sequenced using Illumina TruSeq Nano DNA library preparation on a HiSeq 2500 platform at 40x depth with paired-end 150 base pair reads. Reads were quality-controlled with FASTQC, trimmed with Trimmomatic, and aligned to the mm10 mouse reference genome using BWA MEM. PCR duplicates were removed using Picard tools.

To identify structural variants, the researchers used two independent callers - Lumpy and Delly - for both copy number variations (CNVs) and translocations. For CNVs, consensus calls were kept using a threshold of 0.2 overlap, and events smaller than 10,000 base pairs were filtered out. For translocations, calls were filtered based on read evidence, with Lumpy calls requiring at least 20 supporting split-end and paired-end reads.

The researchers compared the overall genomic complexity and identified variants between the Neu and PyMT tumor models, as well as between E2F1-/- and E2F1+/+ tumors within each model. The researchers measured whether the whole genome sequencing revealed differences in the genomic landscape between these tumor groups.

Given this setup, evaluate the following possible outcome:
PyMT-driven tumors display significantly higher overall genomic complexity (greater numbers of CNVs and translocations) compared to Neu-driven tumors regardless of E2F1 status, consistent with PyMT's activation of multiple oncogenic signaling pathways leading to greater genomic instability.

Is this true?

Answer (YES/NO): NO